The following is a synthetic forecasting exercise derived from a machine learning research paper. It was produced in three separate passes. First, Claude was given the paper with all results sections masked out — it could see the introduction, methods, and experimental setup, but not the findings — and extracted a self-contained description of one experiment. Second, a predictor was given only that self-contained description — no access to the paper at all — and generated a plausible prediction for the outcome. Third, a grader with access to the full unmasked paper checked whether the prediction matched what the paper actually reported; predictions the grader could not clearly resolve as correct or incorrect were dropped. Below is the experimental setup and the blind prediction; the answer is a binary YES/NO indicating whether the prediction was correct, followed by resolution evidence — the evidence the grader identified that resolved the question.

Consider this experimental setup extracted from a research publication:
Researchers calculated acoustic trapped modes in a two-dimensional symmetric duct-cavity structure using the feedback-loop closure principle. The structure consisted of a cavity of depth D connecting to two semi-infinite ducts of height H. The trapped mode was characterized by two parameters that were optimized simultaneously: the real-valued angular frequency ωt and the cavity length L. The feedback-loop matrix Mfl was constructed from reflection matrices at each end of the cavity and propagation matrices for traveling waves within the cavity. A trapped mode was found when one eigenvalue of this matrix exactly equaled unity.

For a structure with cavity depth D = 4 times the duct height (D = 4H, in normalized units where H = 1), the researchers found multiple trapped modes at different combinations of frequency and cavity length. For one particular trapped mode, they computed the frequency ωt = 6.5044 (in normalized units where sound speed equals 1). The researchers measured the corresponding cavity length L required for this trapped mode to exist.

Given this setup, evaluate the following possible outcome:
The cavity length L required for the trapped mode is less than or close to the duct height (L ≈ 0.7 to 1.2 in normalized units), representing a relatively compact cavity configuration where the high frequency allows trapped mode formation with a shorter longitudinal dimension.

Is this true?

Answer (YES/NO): NO